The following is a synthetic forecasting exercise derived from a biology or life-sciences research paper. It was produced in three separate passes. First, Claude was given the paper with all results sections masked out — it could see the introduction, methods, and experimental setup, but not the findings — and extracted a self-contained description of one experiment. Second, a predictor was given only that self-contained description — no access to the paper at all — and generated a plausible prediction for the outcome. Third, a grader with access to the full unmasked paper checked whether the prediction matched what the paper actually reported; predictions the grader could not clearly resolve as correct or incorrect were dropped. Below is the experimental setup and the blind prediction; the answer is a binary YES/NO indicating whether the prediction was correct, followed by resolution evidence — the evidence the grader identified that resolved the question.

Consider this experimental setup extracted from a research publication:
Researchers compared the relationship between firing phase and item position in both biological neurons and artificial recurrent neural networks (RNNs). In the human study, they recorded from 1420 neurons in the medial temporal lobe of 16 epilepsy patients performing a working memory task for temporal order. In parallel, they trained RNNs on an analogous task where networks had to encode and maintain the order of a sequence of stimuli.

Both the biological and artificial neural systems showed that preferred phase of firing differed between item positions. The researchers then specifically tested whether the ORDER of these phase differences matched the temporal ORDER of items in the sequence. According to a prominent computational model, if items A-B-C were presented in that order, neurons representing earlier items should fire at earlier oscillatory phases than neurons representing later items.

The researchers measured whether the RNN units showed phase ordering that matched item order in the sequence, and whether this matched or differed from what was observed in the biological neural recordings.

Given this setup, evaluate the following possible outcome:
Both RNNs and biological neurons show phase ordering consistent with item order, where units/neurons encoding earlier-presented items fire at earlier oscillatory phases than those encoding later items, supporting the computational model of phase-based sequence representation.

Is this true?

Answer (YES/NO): NO